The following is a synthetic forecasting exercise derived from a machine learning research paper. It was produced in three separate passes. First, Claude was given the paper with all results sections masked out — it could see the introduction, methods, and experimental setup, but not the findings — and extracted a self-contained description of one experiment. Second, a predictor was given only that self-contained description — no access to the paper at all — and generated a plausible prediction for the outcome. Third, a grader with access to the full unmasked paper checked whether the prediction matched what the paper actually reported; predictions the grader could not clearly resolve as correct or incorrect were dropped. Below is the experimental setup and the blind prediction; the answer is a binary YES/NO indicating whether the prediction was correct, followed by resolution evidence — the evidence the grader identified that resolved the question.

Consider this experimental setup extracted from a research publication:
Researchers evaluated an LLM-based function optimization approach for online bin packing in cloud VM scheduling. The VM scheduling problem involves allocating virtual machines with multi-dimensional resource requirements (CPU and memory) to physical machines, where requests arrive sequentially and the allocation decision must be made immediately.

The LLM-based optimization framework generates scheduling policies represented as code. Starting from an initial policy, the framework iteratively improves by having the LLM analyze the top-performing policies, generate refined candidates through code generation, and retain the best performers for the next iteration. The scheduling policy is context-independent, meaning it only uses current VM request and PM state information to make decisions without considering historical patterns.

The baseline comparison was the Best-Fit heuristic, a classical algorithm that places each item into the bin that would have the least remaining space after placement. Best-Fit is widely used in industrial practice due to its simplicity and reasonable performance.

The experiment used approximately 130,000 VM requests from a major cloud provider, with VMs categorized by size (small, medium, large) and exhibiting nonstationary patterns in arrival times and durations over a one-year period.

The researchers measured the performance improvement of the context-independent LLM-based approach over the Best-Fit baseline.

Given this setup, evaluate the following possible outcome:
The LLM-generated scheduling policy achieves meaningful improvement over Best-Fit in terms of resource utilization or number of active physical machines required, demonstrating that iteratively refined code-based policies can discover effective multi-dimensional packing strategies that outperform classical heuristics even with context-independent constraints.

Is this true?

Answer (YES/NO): NO